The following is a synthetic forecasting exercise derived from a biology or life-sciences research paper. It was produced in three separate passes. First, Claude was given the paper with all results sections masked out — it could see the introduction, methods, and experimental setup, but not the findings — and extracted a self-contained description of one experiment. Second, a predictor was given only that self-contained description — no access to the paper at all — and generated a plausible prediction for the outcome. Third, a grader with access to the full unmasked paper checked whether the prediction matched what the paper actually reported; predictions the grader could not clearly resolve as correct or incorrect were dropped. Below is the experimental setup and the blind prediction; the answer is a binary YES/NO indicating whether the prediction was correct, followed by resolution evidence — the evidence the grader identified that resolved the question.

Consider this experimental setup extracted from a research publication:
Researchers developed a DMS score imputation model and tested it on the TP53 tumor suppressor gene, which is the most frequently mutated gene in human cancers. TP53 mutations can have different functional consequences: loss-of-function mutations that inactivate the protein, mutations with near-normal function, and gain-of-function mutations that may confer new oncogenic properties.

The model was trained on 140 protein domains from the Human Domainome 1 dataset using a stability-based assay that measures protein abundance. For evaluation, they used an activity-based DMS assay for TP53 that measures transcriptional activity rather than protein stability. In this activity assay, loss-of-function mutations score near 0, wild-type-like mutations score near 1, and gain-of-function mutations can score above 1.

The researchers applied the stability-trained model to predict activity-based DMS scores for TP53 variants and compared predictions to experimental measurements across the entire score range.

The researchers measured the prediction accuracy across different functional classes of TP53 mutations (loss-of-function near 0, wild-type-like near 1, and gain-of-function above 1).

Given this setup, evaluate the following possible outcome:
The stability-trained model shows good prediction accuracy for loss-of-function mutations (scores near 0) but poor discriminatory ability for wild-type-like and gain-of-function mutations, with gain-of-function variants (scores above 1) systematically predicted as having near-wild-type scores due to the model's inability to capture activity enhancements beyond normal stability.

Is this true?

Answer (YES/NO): YES